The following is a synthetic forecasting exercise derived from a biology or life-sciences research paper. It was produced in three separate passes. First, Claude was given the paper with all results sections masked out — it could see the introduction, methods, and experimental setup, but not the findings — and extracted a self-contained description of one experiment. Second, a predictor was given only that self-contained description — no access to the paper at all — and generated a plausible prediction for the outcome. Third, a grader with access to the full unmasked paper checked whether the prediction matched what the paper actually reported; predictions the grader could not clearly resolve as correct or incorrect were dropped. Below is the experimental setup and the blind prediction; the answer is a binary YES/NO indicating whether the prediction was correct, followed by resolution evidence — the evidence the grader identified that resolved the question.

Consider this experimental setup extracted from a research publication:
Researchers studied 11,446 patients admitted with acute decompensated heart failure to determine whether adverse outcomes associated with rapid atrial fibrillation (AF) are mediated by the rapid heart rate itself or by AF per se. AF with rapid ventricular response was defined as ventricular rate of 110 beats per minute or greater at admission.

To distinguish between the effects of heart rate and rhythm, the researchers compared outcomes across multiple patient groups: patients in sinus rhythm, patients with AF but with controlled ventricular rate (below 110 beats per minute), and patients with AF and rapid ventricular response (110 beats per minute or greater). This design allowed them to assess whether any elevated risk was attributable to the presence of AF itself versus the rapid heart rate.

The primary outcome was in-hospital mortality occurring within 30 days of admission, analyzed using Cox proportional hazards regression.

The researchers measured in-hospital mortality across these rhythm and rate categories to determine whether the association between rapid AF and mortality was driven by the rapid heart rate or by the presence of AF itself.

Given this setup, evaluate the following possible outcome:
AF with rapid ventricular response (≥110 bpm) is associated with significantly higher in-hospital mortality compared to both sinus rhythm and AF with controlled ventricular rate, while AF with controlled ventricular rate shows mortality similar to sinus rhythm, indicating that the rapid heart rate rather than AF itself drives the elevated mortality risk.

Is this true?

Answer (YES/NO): NO